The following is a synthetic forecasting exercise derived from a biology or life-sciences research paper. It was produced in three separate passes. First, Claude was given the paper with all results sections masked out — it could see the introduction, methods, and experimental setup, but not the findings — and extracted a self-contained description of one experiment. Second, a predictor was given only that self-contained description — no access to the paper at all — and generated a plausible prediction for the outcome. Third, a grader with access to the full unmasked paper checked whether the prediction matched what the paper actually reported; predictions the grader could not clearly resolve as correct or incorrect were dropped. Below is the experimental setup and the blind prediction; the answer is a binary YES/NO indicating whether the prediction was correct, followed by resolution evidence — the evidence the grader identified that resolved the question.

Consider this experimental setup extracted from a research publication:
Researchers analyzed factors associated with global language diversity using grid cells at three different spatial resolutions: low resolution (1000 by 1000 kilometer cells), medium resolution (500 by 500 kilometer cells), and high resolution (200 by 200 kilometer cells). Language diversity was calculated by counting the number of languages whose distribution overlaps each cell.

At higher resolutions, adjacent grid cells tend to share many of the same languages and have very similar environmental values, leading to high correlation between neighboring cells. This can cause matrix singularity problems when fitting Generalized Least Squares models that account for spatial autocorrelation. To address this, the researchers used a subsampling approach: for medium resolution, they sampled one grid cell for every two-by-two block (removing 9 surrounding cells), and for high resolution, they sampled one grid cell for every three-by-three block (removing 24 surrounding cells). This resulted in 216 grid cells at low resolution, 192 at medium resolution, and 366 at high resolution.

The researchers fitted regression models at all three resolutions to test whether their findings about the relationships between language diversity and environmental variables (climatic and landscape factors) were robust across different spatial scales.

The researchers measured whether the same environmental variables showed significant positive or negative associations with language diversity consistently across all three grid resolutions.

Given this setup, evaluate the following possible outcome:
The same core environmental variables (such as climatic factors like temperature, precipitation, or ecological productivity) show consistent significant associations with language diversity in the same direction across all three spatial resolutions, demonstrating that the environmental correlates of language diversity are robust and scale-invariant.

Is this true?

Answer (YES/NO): NO